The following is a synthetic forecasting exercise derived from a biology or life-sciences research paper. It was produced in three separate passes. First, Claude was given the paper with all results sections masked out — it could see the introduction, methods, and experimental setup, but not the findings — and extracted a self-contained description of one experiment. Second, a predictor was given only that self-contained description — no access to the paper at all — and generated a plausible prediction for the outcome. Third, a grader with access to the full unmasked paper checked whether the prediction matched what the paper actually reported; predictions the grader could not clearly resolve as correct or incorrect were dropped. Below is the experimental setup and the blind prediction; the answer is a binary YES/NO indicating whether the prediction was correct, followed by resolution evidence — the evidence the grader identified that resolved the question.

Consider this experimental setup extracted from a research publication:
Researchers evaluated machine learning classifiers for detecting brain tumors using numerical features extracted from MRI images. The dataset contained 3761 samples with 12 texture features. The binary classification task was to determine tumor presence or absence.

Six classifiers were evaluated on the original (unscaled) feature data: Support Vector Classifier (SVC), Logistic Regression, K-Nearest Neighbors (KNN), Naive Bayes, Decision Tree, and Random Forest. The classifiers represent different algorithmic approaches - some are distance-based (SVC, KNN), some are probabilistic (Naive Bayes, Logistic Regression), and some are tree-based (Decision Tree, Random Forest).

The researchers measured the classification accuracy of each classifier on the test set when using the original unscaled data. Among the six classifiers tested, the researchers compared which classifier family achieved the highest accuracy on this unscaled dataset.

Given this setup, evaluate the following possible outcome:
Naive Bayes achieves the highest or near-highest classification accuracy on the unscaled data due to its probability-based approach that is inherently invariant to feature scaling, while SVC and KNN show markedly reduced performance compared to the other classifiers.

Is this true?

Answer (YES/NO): NO